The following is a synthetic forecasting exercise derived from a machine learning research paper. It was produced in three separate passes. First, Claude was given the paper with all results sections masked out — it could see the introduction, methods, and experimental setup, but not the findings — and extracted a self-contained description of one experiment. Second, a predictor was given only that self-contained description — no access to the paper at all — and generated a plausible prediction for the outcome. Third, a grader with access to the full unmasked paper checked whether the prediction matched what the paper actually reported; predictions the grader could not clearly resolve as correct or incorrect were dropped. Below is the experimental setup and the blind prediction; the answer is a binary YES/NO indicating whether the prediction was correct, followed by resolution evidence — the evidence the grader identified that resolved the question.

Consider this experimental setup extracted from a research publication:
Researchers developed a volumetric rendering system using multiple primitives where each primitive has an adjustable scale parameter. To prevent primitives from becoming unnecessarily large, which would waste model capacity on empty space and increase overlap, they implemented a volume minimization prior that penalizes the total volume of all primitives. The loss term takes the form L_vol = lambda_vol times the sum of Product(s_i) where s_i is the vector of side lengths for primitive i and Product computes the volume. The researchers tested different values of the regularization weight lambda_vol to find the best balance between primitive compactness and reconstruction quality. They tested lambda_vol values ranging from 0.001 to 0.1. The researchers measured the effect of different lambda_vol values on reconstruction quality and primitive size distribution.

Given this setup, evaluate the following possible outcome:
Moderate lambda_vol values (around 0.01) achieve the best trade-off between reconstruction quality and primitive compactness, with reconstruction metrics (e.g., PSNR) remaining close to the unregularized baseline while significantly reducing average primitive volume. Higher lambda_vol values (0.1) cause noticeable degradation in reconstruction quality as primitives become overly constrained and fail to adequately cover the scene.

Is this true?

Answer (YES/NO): YES